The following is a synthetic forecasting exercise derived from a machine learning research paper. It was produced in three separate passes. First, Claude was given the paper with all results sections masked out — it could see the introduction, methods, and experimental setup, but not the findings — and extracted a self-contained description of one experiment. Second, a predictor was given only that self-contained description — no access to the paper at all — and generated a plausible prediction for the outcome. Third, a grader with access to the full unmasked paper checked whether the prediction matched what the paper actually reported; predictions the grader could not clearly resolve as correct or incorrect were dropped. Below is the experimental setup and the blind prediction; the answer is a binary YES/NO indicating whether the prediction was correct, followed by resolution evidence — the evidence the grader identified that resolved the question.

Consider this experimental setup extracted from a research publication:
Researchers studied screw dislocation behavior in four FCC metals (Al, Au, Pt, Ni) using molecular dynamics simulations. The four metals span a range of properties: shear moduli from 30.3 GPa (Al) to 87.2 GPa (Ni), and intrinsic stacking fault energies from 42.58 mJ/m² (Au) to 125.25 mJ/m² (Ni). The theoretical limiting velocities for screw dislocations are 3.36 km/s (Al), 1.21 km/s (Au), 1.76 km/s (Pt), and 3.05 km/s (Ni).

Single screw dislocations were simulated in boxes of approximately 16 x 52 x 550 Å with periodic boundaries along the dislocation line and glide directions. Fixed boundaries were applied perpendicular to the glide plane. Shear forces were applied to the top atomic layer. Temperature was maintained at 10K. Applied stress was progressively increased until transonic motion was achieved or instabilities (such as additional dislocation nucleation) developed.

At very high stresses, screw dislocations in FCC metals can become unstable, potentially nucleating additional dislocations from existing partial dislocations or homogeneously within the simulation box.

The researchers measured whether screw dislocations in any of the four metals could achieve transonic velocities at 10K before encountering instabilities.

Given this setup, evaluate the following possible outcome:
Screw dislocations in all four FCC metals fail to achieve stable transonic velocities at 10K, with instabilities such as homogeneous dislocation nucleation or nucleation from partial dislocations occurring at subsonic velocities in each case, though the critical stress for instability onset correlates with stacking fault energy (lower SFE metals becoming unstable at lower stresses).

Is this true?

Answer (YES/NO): NO